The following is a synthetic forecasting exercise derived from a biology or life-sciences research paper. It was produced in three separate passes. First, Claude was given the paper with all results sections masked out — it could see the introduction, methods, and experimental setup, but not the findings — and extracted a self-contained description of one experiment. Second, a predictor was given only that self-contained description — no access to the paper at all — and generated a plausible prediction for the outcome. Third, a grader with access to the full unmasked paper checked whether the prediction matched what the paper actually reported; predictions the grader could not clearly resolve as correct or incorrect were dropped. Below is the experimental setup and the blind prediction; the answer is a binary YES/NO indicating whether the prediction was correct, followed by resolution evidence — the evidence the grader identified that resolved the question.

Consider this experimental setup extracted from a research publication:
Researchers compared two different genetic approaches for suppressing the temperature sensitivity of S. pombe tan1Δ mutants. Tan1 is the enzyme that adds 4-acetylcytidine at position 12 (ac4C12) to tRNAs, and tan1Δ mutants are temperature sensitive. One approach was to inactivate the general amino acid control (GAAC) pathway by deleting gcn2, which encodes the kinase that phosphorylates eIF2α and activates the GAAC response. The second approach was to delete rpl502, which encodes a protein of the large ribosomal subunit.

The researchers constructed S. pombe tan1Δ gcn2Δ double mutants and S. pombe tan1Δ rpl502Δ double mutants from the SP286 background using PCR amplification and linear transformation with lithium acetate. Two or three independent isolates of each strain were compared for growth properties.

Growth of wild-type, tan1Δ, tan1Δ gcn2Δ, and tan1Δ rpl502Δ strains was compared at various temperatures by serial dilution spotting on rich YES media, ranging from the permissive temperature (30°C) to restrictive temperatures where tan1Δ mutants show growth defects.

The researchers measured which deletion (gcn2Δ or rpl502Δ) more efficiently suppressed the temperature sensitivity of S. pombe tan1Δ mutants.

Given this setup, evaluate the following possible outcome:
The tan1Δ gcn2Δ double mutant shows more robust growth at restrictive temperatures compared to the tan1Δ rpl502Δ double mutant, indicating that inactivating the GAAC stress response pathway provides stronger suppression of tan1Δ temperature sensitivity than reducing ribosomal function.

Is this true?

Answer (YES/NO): NO